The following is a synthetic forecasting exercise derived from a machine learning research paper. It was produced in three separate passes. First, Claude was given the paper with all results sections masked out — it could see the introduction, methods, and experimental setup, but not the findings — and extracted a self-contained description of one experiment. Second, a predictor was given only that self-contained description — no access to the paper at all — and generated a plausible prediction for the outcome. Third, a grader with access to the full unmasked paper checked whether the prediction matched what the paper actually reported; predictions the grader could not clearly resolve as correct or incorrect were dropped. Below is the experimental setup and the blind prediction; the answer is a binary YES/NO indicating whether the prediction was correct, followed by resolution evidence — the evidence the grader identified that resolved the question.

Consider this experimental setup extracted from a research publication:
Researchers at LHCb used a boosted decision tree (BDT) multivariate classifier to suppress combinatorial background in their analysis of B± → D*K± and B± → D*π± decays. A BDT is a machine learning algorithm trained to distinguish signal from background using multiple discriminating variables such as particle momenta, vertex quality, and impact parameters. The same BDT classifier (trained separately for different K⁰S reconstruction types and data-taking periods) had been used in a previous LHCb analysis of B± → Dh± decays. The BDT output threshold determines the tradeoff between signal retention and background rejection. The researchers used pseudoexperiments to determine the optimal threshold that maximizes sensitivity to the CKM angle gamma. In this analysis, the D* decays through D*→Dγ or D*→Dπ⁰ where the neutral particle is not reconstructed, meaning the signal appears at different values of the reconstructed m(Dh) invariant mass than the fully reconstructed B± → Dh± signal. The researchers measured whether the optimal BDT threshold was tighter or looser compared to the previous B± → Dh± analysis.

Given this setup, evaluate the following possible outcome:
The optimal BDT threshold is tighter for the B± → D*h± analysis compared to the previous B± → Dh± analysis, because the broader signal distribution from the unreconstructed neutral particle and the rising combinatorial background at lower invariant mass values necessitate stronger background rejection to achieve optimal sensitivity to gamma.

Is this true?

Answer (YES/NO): YES